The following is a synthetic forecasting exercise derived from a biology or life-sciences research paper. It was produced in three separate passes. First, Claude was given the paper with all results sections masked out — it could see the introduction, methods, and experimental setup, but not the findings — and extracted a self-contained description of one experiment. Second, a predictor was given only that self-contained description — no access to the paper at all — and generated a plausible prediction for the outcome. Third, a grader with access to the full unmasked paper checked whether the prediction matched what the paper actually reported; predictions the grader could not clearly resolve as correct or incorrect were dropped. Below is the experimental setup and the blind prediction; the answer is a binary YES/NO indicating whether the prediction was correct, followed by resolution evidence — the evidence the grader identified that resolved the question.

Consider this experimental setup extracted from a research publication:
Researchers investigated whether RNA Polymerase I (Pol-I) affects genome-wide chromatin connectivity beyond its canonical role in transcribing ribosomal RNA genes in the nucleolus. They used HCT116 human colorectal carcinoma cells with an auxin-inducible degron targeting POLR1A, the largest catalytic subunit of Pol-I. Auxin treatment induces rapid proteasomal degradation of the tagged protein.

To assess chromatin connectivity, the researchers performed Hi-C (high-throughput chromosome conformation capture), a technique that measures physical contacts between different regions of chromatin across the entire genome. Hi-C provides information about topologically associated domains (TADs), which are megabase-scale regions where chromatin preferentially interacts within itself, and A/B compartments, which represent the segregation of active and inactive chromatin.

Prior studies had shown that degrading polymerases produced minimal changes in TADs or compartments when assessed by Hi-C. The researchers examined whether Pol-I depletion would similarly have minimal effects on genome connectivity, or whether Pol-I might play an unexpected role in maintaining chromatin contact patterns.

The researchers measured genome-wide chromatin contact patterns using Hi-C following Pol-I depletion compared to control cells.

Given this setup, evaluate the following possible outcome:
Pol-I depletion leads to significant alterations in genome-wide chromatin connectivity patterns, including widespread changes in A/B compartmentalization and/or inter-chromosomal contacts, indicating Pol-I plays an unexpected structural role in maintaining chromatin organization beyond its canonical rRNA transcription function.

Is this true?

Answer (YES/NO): NO